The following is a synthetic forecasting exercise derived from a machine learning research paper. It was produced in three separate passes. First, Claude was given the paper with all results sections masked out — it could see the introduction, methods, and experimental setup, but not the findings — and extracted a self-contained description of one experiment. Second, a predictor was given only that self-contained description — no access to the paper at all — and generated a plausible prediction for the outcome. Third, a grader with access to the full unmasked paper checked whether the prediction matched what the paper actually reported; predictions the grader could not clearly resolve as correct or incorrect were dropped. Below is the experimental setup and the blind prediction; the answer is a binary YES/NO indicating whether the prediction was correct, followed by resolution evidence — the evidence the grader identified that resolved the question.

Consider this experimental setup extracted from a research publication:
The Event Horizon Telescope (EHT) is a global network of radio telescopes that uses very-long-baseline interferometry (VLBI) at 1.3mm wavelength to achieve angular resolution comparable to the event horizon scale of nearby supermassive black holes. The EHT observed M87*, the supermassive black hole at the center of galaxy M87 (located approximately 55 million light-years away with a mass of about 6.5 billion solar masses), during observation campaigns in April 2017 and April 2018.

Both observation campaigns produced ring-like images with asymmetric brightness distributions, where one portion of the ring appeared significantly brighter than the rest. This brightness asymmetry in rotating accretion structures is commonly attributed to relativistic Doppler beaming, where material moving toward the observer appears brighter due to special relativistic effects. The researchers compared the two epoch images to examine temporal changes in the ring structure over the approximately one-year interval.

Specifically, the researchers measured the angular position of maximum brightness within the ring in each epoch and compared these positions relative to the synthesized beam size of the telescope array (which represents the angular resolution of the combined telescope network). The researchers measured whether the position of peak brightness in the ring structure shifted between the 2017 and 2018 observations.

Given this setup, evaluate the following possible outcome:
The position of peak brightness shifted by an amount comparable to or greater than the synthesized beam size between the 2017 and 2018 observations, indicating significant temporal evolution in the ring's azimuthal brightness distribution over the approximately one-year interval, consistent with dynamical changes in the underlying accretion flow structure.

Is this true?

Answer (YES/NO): NO